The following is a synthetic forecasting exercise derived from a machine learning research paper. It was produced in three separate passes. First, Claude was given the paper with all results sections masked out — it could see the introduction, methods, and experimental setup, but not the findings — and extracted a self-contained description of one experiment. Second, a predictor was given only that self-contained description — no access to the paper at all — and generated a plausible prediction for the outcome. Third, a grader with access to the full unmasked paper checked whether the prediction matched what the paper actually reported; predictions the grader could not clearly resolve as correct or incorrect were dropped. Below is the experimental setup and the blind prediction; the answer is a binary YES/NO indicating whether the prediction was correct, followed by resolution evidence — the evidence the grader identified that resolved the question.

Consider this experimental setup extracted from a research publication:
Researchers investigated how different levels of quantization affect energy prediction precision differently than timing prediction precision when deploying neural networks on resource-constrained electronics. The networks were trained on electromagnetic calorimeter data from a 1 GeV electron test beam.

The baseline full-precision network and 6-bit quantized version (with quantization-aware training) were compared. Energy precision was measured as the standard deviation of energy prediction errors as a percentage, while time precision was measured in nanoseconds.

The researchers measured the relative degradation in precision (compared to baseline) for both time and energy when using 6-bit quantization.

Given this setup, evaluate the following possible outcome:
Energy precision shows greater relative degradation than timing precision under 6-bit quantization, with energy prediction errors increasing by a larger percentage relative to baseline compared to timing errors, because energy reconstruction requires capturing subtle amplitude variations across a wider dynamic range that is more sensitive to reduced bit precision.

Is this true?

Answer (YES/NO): YES